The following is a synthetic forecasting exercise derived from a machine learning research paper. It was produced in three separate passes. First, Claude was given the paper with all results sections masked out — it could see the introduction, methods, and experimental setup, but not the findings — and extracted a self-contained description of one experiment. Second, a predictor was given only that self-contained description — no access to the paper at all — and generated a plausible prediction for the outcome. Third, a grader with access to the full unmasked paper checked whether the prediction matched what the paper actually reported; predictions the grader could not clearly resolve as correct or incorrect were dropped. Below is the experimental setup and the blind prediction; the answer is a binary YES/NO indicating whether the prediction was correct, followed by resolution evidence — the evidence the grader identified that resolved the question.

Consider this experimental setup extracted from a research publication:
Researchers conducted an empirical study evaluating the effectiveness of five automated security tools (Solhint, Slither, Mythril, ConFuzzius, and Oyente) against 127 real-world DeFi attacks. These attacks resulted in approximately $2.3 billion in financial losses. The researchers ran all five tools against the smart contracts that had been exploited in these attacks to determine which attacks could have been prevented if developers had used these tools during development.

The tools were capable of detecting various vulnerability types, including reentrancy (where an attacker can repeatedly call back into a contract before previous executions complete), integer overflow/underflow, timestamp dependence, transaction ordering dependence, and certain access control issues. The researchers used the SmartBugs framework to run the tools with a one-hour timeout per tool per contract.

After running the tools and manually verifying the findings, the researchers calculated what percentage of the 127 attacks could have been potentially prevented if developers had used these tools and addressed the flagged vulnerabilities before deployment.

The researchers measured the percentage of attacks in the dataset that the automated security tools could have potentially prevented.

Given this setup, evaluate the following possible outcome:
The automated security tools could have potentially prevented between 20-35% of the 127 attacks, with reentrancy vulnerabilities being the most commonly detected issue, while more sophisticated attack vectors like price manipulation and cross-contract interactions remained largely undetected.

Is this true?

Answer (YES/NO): NO